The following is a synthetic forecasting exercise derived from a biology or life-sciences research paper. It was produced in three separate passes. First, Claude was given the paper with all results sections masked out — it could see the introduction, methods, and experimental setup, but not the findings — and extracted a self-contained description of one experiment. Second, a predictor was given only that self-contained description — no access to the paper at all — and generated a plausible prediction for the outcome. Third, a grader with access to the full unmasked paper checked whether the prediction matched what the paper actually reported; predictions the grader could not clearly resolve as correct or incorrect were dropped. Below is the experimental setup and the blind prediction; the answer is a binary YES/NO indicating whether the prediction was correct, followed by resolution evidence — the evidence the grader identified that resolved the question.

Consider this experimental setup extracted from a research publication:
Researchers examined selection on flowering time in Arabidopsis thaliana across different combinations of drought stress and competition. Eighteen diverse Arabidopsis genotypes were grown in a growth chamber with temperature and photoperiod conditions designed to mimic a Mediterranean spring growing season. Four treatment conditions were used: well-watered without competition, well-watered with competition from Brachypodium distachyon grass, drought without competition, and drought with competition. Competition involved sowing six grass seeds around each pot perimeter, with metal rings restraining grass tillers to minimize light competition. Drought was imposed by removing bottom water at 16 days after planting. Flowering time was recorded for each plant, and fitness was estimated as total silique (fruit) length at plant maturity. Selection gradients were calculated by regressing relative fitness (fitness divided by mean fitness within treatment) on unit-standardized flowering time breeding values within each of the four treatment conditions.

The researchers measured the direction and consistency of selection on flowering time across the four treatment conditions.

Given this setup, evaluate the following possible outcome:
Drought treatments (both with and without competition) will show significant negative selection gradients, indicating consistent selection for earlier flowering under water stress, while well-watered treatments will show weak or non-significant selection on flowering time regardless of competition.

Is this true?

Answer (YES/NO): NO